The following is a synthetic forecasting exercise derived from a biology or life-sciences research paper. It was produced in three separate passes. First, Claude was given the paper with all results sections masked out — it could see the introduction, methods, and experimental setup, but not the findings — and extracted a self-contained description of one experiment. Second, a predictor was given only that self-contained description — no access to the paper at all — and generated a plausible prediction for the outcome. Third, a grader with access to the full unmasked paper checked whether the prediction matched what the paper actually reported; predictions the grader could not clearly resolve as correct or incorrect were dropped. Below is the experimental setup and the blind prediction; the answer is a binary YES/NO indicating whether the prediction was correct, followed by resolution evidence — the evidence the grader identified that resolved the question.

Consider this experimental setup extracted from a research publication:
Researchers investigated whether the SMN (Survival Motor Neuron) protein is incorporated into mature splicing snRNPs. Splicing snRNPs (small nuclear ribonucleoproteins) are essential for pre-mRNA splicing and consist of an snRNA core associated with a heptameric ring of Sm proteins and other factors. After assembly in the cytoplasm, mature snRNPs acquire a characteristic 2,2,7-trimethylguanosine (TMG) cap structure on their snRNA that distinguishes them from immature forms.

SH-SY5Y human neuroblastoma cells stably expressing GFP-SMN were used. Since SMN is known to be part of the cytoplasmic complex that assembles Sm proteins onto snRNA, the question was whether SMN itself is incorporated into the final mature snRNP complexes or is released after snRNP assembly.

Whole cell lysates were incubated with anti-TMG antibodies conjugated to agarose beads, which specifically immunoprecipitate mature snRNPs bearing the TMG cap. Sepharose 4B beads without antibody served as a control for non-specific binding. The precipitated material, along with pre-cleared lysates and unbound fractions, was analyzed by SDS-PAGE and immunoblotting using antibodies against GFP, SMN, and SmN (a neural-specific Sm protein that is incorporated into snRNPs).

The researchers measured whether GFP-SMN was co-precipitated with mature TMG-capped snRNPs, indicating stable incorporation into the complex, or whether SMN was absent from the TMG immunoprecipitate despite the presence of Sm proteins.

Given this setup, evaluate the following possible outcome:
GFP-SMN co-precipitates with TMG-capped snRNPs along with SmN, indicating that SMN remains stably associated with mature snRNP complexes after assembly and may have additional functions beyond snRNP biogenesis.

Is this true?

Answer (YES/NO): YES